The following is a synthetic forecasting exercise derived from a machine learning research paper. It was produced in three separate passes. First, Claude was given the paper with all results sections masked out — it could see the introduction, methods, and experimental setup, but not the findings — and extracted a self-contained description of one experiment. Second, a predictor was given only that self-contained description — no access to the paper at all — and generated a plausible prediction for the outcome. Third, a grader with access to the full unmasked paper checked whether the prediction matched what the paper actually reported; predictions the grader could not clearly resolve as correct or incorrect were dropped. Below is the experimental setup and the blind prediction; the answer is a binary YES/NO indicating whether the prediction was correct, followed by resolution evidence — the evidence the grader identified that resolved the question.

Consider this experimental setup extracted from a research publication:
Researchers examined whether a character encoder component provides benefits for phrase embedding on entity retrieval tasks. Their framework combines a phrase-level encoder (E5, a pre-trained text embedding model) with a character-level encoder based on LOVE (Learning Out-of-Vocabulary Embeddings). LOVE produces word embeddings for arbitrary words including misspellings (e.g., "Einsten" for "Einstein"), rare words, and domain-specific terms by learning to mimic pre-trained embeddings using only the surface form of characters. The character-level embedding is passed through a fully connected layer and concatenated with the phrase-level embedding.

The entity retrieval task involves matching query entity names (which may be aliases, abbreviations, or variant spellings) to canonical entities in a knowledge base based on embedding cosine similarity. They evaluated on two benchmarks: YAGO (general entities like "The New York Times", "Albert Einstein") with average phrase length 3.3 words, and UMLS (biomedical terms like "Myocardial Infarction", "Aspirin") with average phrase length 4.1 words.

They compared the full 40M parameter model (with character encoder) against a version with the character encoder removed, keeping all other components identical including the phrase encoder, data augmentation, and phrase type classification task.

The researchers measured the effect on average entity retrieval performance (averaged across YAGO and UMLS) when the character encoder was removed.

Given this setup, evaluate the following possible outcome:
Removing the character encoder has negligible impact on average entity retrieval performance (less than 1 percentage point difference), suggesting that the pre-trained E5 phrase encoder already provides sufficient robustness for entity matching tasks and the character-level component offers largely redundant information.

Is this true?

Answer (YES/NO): YES